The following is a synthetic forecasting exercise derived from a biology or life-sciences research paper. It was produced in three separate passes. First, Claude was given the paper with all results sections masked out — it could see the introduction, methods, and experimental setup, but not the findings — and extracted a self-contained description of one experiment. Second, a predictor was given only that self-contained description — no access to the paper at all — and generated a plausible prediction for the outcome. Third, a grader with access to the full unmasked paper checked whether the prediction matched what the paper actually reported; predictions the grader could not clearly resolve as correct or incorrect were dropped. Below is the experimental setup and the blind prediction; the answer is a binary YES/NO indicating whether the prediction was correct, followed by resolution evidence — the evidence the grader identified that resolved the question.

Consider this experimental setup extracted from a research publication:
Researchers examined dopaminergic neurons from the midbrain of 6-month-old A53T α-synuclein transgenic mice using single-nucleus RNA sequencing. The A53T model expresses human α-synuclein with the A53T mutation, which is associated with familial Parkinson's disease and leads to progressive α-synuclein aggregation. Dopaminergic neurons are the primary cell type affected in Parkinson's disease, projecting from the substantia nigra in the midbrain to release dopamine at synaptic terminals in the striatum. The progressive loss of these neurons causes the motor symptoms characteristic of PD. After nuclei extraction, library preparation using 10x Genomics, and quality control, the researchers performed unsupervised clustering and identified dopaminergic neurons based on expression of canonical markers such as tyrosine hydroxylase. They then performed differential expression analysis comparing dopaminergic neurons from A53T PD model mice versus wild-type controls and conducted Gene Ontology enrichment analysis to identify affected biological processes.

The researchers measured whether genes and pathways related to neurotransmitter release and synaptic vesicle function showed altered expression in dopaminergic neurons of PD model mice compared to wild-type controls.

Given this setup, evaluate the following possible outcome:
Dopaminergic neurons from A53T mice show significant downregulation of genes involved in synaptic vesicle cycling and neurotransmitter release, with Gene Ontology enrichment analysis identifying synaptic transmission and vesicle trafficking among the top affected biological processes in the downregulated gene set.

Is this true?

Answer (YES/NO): NO